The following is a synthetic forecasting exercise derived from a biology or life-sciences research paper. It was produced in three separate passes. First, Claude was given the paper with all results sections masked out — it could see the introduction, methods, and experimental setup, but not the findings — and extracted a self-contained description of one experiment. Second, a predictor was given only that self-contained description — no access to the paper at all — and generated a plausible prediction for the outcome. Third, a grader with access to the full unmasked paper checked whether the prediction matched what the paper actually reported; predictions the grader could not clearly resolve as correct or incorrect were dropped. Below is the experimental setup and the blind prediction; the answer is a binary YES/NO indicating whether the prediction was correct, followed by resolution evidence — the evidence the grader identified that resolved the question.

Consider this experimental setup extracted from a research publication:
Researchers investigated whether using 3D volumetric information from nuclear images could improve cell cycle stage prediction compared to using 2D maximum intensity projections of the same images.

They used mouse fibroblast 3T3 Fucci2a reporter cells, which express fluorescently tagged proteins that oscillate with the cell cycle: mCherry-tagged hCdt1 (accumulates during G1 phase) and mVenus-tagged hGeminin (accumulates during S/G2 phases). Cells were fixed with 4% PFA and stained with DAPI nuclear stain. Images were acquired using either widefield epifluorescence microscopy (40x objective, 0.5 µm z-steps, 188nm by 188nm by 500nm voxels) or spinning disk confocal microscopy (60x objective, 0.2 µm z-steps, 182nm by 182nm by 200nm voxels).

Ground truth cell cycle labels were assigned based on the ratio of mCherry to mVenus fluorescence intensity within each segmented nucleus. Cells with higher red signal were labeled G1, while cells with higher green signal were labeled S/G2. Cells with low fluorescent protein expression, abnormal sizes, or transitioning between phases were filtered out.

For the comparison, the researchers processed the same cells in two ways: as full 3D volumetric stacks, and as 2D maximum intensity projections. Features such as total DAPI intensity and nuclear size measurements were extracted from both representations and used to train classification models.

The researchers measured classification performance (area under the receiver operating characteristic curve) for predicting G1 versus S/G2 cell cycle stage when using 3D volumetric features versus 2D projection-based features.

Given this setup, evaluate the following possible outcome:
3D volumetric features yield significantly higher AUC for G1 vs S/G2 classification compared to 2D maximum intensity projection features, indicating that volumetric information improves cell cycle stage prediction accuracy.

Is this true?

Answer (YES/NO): YES